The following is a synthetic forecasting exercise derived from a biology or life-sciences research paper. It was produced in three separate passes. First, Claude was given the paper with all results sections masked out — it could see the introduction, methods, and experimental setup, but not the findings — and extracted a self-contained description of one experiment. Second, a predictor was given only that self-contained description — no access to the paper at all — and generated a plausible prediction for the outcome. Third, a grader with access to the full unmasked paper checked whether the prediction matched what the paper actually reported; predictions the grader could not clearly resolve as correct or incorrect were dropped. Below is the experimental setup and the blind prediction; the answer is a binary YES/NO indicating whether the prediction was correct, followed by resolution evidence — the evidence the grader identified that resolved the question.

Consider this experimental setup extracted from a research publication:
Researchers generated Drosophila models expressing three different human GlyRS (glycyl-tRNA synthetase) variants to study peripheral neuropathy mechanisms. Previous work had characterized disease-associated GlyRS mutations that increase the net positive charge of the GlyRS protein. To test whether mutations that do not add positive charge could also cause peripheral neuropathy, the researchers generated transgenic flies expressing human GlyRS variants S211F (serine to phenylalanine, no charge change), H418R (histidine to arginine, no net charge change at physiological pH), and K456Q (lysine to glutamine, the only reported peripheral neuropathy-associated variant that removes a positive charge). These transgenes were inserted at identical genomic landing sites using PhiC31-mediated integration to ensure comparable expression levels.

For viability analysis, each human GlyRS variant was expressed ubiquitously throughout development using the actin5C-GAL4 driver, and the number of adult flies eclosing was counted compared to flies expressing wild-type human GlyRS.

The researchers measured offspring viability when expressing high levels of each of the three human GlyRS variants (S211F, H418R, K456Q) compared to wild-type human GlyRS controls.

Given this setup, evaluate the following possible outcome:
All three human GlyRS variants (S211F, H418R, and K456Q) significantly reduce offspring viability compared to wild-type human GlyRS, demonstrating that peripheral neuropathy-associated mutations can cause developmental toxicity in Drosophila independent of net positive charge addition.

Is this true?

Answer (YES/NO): NO